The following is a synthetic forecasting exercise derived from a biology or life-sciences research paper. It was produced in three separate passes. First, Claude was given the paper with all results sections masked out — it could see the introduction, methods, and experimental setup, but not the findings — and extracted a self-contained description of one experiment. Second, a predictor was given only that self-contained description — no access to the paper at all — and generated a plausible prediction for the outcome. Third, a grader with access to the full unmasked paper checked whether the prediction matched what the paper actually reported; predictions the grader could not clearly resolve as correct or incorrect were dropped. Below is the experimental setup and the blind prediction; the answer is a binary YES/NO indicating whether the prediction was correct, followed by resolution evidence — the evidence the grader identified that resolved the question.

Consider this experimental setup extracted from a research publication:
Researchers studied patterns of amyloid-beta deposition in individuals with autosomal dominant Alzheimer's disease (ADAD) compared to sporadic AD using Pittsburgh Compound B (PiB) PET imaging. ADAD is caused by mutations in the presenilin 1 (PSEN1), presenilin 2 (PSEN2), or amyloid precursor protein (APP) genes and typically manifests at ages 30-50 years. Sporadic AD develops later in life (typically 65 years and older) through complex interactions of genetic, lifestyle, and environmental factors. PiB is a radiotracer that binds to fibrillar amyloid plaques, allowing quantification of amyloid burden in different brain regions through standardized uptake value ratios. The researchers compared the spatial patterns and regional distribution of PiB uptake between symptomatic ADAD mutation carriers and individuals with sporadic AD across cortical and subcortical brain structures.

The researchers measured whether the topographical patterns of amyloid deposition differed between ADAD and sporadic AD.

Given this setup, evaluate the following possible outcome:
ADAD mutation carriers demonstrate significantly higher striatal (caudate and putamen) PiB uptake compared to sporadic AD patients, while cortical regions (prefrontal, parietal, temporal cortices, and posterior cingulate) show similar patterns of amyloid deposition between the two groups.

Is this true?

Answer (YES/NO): YES